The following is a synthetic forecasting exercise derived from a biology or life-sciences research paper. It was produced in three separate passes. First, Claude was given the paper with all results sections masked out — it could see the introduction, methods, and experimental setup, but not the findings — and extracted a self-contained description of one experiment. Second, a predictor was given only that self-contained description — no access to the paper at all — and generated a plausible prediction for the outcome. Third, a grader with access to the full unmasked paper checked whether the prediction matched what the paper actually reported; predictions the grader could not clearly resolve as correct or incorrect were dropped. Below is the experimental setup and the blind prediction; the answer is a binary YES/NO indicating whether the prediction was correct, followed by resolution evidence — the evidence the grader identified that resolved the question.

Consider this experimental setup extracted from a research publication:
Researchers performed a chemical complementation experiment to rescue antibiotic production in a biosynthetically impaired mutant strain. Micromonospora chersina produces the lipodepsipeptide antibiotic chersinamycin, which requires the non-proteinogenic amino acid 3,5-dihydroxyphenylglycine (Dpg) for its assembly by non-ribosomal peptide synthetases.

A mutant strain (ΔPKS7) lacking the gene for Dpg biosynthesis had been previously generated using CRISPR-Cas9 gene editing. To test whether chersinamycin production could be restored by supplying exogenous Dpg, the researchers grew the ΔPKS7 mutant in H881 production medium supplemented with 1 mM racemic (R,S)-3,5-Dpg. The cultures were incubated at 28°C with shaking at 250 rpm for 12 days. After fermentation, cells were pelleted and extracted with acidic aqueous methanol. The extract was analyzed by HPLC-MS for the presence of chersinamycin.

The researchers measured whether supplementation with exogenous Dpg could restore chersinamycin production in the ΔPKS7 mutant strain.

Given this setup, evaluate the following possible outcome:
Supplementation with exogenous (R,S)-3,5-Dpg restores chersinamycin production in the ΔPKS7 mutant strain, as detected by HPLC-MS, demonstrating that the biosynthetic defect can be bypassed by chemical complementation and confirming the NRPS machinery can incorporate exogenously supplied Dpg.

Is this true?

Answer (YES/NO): YES